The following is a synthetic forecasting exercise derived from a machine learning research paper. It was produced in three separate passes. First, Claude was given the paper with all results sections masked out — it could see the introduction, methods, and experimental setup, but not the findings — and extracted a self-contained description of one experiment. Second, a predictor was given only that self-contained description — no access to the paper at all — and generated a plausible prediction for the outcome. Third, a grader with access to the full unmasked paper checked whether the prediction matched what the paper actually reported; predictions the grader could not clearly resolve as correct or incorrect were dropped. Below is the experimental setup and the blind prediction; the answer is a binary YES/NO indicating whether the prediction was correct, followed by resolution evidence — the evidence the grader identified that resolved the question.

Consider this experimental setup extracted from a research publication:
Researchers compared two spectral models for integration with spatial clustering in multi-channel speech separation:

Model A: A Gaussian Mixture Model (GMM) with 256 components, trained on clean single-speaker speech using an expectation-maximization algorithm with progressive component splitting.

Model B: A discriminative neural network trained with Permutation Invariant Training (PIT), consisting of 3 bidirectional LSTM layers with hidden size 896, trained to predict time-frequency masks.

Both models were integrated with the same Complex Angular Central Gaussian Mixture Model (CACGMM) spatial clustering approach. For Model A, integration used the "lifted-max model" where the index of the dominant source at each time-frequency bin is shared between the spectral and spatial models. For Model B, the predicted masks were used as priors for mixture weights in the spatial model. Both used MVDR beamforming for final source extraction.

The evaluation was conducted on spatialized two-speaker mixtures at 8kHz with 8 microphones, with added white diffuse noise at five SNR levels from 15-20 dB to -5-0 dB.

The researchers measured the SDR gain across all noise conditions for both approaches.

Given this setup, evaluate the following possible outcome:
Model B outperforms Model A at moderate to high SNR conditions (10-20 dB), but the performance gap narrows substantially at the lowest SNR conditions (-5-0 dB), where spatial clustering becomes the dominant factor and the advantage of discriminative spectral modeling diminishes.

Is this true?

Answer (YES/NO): YES